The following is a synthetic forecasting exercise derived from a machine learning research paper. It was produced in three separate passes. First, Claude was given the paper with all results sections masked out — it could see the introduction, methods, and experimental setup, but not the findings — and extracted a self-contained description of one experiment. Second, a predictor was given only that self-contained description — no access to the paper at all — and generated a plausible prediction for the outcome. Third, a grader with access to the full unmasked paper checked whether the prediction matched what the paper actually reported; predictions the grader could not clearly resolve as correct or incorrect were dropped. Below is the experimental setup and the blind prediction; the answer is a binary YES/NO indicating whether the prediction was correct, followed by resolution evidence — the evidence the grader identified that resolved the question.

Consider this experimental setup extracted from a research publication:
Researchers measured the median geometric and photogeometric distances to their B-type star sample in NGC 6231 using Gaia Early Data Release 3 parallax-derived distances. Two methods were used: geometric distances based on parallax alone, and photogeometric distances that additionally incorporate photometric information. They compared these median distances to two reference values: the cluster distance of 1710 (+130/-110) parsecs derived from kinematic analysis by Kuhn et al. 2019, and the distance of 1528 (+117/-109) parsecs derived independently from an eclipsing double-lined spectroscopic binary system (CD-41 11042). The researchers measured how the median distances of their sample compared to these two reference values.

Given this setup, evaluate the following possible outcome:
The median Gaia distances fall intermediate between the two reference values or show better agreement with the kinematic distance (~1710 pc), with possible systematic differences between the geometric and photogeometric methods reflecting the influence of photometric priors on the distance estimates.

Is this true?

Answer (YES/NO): NO